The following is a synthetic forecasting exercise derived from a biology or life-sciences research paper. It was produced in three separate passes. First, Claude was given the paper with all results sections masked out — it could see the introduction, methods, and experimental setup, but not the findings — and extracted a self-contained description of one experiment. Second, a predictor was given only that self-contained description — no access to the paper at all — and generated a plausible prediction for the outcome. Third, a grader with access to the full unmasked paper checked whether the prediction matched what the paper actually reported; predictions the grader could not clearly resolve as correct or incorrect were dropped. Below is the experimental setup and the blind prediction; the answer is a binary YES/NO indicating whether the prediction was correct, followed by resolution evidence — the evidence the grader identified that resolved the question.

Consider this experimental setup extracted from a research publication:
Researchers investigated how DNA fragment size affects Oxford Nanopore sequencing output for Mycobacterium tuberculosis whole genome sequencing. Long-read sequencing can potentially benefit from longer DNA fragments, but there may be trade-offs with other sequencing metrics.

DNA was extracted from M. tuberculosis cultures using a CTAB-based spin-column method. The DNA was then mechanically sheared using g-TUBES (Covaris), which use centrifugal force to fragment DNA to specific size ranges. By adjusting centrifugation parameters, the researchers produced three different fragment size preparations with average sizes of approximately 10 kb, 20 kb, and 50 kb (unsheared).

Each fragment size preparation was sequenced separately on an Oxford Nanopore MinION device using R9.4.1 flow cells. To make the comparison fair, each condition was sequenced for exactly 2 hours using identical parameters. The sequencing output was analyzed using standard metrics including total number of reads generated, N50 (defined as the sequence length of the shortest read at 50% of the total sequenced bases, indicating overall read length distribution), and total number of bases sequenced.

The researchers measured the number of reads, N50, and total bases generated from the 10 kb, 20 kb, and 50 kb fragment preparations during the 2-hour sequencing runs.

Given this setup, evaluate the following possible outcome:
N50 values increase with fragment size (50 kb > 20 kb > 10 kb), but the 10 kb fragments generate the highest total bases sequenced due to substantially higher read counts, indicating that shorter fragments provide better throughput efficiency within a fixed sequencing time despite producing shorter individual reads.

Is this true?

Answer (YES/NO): NO